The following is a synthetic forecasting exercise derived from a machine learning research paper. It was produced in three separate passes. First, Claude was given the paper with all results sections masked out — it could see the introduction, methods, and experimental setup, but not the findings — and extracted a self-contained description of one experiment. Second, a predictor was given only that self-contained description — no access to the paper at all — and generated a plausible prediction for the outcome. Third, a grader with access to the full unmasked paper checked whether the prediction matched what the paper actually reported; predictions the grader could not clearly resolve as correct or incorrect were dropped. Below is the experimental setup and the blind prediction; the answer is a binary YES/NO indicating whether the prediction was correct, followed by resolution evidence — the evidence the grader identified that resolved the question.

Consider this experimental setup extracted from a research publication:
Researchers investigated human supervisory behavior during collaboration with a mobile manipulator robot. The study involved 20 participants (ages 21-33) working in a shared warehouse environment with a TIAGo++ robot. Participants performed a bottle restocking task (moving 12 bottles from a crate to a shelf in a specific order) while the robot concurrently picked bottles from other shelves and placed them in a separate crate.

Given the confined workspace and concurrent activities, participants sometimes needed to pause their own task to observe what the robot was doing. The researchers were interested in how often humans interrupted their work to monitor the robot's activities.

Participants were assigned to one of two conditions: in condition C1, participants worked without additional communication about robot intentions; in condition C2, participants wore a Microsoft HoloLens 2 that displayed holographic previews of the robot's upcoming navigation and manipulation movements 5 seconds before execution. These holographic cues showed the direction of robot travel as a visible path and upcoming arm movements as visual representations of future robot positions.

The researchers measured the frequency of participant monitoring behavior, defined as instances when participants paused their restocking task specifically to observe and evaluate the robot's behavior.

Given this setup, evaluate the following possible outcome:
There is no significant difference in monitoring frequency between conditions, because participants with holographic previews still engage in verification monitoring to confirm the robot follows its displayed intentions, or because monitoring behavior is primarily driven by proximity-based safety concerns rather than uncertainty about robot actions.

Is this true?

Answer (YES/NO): NO